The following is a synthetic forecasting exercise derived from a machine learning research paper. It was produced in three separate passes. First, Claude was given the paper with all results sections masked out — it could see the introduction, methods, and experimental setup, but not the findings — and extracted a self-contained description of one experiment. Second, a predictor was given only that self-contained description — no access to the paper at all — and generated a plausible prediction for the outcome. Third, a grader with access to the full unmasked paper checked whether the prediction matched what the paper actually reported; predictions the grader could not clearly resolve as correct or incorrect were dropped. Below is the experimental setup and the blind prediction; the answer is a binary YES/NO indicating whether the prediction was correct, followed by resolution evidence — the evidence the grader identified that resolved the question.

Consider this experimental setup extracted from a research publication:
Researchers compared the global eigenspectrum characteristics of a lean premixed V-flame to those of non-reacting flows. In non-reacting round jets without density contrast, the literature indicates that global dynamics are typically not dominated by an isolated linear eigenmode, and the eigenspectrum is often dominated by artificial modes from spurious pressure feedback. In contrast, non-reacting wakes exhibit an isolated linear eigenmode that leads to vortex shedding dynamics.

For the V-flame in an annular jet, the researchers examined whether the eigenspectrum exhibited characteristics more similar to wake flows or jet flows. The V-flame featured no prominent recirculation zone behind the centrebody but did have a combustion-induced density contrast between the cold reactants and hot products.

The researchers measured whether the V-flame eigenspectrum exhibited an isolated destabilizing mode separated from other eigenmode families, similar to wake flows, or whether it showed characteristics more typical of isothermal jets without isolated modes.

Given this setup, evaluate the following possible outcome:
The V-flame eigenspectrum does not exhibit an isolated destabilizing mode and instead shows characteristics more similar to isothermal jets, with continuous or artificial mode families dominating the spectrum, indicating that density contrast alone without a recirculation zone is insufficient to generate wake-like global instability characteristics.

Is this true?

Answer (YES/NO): NO